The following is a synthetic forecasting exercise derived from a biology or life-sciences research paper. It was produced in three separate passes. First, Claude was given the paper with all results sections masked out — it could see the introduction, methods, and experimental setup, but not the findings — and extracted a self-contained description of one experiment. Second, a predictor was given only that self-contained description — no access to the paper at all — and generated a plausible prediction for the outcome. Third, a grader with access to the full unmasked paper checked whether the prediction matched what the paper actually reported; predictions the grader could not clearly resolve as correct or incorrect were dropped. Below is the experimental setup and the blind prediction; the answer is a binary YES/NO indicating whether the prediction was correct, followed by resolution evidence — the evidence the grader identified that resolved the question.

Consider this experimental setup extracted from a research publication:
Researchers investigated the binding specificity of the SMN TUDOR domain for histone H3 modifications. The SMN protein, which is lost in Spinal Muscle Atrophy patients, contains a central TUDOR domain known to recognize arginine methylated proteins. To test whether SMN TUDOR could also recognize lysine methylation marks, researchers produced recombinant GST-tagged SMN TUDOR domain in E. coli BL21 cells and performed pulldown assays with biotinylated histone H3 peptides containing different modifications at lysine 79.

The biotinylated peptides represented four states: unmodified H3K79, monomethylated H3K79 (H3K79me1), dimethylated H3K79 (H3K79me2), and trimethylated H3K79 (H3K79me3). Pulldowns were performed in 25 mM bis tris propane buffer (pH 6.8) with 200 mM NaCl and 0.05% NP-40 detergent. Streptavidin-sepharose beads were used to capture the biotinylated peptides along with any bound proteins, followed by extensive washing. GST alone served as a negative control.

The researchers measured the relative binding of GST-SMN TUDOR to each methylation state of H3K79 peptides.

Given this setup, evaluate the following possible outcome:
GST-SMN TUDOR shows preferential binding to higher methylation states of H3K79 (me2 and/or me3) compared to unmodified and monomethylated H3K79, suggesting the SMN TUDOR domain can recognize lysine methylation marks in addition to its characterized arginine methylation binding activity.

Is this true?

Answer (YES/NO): NO